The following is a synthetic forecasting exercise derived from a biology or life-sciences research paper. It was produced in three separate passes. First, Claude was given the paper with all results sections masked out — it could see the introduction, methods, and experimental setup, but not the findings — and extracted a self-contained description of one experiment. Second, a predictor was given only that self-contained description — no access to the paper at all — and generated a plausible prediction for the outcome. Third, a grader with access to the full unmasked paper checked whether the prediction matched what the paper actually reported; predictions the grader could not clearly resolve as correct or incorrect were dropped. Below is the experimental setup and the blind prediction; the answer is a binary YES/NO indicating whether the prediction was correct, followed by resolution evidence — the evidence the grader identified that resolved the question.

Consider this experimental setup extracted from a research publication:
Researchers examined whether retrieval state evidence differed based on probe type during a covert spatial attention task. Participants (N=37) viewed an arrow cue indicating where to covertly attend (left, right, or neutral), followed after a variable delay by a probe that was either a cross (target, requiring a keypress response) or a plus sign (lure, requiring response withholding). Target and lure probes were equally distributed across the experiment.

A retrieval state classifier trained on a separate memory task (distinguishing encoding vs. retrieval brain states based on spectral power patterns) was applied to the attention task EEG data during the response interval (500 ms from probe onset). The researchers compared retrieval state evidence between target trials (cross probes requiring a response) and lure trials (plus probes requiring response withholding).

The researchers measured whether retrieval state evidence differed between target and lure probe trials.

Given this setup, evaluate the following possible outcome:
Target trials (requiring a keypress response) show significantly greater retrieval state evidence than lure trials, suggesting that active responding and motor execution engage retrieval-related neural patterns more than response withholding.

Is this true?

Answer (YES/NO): NO